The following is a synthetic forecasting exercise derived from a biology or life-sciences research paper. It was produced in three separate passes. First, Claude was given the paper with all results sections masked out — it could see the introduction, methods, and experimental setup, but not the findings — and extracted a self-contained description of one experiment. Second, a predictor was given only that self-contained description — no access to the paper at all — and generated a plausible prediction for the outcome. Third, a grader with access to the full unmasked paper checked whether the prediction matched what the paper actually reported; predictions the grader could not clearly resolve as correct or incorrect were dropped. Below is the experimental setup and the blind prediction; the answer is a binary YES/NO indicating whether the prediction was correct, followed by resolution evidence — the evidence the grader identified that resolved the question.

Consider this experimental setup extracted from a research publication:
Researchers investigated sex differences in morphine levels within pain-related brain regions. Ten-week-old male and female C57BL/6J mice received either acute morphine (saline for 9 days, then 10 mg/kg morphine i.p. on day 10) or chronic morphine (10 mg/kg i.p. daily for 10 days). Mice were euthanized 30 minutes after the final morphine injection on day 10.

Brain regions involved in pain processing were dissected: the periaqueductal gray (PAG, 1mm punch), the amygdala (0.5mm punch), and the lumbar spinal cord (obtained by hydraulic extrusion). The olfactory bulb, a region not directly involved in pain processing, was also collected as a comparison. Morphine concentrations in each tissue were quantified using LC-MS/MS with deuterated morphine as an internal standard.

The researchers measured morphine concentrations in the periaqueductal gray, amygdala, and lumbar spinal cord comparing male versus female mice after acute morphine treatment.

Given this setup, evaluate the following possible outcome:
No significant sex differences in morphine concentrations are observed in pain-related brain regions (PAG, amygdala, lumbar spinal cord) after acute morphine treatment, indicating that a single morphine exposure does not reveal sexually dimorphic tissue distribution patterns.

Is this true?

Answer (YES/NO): NO